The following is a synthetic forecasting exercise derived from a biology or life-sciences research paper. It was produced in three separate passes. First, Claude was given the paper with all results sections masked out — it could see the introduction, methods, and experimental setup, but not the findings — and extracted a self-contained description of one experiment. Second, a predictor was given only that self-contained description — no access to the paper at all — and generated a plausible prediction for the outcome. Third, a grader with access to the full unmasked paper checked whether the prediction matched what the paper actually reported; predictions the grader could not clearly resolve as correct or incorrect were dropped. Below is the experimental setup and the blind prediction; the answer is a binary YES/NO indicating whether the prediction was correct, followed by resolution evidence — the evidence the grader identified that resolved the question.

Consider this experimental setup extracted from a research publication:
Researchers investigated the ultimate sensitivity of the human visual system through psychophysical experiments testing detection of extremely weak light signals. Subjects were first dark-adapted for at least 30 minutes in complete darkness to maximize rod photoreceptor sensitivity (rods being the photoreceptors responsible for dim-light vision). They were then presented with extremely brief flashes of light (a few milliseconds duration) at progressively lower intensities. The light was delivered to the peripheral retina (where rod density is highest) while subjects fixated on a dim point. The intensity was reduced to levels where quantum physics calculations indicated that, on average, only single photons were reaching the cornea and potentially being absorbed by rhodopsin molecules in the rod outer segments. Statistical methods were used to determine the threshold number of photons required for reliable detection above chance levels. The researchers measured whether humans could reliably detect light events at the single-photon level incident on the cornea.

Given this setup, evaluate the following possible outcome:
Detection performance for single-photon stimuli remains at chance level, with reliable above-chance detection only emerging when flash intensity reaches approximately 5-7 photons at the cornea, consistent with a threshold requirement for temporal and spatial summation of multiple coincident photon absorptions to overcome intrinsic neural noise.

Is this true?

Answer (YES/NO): NO